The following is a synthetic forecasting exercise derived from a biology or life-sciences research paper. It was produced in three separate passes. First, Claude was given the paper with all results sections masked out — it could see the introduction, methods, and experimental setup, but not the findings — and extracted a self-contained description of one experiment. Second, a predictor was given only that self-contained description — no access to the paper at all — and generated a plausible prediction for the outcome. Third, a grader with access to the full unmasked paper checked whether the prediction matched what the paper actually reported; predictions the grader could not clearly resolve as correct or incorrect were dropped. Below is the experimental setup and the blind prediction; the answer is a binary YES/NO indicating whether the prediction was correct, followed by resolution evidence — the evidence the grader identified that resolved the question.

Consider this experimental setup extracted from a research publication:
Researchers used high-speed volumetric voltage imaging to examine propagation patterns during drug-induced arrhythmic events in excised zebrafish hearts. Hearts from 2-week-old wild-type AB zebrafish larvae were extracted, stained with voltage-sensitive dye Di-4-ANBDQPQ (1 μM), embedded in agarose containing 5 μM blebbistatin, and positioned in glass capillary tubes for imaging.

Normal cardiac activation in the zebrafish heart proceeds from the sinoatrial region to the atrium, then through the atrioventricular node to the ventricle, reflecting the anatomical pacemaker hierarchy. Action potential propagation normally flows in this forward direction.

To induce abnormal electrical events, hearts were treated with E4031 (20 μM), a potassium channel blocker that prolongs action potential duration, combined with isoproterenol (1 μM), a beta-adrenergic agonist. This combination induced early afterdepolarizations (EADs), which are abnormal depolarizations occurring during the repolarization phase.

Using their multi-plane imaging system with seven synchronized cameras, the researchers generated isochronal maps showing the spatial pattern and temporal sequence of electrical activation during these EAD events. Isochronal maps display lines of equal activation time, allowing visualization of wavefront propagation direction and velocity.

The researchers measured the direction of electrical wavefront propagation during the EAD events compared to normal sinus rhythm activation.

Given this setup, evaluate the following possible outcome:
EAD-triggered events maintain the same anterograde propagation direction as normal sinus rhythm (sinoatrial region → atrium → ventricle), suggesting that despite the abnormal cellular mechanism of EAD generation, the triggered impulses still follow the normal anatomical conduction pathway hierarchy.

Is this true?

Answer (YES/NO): NO